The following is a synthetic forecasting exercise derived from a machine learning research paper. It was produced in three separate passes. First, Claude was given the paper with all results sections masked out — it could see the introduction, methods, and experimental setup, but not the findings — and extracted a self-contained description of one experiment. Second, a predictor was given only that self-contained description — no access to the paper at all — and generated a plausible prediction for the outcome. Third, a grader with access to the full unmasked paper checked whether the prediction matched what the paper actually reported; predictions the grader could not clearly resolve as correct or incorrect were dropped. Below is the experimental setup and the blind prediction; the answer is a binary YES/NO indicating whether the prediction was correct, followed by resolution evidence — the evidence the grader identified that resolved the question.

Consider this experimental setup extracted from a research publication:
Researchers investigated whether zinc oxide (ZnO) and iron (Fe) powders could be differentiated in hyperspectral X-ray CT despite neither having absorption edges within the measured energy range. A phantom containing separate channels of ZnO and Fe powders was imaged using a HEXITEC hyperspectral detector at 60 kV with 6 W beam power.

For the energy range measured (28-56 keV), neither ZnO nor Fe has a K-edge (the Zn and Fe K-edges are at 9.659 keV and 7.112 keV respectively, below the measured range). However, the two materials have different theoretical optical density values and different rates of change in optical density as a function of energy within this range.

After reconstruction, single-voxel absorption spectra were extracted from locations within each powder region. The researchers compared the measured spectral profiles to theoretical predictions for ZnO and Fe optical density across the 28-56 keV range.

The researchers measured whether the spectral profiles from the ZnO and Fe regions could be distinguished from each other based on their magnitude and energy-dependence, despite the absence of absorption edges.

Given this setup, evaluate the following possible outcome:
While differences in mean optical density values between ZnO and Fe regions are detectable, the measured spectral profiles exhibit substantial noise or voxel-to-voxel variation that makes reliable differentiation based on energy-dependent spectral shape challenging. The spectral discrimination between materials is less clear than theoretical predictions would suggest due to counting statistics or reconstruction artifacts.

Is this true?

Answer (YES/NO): NO